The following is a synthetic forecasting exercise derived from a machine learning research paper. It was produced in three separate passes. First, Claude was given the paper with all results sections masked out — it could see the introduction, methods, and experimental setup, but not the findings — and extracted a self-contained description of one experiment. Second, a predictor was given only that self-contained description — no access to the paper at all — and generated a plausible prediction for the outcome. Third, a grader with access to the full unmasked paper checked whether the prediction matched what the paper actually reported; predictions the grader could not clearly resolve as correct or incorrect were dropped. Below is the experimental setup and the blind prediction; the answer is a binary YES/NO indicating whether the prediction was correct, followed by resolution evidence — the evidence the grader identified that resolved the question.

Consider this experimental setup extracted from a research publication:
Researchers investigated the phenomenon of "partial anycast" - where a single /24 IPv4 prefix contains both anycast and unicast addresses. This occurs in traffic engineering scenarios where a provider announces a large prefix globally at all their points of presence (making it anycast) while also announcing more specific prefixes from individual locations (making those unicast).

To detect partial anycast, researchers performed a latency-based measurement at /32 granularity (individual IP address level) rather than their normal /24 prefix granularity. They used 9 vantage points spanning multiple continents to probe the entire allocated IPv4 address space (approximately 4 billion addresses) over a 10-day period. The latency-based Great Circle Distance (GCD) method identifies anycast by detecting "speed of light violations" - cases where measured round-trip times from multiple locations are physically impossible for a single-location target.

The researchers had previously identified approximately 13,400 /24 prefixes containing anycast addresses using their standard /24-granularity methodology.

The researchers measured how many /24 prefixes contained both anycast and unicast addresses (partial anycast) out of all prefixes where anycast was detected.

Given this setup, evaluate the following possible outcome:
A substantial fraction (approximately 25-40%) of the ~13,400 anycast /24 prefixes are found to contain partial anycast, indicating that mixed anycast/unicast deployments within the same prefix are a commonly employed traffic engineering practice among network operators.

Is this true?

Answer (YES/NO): NO